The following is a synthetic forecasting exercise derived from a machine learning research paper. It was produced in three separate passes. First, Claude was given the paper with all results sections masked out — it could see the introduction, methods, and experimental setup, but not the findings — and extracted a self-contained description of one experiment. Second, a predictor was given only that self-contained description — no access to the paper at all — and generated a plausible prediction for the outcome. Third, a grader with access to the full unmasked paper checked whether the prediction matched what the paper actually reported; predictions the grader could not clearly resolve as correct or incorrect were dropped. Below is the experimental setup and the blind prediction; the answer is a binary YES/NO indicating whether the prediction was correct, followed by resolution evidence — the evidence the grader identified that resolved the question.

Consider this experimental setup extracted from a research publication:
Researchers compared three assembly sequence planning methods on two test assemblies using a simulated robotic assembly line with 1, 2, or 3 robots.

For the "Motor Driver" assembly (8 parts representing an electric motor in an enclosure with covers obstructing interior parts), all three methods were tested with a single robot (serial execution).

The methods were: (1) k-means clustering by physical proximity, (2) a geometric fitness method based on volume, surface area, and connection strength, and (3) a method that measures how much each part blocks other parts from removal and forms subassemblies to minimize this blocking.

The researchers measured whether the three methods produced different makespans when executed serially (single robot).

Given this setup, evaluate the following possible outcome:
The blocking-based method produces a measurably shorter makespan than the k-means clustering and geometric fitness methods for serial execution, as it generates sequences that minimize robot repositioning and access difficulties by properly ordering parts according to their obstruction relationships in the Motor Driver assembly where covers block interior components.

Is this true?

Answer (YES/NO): NO